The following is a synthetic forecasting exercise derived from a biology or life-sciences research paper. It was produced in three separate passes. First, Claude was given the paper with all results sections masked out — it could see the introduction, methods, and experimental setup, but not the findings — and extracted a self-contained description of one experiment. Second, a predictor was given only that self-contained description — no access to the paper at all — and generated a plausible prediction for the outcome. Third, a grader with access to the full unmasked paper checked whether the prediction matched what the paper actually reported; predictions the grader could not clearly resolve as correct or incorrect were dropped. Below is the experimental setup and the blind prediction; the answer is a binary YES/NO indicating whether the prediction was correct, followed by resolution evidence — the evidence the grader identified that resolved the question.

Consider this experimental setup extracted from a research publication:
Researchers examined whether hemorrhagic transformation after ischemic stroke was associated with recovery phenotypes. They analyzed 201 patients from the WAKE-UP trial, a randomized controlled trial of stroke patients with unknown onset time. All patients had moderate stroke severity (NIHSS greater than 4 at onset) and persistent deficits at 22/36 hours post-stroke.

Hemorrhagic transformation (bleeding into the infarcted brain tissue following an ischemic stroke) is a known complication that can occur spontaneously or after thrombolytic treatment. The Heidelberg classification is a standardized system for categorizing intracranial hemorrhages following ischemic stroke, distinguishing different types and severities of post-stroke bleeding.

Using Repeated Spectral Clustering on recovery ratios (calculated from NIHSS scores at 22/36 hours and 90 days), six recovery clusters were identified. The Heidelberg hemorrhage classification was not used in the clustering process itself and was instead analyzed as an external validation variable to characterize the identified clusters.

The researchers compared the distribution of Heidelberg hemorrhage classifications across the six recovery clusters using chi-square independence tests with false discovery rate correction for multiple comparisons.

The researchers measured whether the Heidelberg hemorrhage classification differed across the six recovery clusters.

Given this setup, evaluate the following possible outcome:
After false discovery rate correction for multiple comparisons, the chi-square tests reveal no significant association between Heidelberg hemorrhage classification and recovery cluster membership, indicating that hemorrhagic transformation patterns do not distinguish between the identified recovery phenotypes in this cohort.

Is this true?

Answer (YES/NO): YES